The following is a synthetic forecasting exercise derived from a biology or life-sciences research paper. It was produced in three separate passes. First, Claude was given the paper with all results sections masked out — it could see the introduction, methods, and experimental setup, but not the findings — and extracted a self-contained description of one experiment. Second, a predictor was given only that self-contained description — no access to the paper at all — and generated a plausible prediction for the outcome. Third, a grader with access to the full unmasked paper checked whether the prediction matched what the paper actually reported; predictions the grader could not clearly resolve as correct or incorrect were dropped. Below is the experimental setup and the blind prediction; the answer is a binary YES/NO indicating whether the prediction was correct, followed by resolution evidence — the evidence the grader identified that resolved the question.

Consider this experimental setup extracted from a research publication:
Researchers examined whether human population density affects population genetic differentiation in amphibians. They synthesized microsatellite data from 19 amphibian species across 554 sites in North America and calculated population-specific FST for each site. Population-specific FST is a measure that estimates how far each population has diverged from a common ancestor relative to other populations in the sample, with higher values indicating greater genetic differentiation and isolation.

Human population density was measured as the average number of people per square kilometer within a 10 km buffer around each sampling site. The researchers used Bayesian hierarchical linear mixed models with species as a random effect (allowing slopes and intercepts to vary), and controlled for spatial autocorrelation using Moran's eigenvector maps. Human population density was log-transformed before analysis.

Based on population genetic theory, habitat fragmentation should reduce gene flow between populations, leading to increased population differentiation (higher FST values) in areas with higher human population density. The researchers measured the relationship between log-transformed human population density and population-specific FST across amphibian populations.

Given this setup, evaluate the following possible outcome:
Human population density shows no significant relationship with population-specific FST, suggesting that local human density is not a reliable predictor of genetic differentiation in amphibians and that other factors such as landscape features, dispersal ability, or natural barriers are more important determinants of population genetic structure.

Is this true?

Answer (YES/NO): YES